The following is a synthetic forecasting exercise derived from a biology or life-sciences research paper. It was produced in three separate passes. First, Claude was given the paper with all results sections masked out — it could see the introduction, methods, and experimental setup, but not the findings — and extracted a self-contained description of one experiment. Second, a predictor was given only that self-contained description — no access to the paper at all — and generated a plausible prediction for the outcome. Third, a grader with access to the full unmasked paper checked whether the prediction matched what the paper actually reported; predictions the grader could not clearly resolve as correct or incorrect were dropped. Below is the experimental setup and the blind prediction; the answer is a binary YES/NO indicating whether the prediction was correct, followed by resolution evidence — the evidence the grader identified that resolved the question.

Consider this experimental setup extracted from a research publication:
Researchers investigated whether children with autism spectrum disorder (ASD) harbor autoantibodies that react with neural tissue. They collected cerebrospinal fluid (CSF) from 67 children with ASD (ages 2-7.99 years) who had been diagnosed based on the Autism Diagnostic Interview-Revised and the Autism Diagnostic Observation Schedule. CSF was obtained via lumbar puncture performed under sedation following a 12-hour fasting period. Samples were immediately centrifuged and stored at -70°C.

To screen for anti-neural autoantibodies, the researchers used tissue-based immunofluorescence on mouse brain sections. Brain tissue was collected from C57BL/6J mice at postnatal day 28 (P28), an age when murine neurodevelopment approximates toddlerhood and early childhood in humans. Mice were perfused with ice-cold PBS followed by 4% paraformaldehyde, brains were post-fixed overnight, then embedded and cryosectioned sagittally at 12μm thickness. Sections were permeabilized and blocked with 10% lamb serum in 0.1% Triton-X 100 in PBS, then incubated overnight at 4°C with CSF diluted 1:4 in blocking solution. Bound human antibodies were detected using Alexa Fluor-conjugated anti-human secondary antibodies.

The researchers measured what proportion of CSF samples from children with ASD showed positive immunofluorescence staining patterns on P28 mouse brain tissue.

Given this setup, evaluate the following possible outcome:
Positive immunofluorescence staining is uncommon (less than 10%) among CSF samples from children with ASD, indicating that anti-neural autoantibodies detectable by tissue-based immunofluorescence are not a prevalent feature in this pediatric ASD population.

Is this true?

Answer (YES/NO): YES